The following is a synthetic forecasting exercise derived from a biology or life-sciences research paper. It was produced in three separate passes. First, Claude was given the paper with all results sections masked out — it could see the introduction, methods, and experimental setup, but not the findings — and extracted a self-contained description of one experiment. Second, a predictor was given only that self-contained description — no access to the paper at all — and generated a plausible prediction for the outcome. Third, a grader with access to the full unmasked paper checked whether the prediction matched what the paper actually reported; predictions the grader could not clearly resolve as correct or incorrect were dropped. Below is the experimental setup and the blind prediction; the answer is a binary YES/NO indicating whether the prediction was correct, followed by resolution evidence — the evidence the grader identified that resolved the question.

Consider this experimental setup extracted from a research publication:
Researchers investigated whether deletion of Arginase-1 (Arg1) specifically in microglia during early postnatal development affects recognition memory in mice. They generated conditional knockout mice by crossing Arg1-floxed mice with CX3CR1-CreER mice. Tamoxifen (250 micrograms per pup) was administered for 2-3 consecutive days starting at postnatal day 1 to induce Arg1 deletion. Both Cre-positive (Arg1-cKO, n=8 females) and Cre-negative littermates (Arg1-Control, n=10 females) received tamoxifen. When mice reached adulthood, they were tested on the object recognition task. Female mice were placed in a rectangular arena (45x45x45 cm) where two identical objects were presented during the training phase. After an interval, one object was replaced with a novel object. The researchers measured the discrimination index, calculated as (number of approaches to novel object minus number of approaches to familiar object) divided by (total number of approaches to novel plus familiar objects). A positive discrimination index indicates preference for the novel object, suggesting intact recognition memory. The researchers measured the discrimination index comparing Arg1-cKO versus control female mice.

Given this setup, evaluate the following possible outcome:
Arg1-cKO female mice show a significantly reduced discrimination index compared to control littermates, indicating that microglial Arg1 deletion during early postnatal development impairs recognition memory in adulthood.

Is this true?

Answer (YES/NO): YES